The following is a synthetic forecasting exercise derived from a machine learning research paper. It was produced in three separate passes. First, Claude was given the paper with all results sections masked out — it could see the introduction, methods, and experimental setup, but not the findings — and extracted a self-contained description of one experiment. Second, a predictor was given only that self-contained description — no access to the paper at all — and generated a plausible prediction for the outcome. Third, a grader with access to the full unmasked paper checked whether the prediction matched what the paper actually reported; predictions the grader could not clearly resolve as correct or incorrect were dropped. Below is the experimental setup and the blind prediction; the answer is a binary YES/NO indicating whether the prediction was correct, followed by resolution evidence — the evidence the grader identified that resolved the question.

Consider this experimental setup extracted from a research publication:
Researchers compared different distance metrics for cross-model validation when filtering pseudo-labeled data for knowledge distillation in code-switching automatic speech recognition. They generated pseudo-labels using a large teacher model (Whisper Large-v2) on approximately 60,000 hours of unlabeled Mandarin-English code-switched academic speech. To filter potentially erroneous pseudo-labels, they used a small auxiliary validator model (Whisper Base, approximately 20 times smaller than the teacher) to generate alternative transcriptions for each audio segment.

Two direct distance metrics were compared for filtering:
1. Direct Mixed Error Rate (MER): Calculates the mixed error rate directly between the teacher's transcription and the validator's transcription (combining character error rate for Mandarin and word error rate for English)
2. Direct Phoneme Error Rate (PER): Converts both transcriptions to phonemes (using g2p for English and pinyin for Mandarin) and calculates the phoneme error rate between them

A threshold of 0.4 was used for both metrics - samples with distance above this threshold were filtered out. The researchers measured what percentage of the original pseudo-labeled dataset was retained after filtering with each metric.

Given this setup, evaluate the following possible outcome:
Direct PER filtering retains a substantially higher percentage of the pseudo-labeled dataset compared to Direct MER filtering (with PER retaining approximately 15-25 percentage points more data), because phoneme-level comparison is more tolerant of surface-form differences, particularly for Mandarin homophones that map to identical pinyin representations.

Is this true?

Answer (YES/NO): NO